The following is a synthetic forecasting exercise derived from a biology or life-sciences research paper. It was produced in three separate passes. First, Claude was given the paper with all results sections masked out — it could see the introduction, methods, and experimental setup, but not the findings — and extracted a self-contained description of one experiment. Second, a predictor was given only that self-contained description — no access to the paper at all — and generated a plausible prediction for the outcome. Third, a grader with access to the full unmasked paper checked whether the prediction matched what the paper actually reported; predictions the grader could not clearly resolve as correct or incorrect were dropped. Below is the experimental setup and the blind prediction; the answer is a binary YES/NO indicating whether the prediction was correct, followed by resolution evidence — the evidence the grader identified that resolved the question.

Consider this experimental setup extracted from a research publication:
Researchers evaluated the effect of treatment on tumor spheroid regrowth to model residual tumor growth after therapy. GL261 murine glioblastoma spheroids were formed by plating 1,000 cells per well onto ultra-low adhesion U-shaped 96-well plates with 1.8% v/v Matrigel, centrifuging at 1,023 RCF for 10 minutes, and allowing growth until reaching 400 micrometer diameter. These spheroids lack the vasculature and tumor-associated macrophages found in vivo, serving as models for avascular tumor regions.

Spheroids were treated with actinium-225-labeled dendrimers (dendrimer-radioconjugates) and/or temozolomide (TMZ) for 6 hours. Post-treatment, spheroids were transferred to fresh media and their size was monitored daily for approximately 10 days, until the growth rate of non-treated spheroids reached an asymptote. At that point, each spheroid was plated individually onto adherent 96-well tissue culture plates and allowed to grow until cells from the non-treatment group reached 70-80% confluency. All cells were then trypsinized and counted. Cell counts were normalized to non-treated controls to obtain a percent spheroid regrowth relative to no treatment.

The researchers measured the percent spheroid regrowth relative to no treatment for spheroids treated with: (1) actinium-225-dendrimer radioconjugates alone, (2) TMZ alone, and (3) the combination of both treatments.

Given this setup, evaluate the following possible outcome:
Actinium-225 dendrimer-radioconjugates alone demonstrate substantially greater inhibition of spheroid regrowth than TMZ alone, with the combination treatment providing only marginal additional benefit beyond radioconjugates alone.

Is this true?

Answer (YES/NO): NO